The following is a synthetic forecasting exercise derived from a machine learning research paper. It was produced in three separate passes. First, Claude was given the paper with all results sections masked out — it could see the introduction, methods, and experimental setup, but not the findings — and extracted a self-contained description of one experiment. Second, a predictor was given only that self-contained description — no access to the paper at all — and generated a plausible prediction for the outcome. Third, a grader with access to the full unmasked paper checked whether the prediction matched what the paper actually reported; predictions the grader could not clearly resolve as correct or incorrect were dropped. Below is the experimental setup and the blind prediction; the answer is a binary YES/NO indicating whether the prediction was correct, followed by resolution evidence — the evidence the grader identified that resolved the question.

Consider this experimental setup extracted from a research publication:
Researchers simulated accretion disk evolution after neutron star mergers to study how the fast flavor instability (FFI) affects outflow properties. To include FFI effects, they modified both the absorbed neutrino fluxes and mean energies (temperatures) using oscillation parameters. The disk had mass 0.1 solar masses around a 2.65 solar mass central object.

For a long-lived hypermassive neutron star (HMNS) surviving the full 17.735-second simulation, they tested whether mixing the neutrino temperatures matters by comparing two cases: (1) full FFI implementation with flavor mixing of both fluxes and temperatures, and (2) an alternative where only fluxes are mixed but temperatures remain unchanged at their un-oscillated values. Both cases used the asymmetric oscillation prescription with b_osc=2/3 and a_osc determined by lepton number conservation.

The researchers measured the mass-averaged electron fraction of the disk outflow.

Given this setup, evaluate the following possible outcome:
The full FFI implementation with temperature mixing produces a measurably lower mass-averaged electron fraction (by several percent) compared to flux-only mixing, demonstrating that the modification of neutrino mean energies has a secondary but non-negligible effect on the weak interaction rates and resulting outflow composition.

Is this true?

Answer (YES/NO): YES